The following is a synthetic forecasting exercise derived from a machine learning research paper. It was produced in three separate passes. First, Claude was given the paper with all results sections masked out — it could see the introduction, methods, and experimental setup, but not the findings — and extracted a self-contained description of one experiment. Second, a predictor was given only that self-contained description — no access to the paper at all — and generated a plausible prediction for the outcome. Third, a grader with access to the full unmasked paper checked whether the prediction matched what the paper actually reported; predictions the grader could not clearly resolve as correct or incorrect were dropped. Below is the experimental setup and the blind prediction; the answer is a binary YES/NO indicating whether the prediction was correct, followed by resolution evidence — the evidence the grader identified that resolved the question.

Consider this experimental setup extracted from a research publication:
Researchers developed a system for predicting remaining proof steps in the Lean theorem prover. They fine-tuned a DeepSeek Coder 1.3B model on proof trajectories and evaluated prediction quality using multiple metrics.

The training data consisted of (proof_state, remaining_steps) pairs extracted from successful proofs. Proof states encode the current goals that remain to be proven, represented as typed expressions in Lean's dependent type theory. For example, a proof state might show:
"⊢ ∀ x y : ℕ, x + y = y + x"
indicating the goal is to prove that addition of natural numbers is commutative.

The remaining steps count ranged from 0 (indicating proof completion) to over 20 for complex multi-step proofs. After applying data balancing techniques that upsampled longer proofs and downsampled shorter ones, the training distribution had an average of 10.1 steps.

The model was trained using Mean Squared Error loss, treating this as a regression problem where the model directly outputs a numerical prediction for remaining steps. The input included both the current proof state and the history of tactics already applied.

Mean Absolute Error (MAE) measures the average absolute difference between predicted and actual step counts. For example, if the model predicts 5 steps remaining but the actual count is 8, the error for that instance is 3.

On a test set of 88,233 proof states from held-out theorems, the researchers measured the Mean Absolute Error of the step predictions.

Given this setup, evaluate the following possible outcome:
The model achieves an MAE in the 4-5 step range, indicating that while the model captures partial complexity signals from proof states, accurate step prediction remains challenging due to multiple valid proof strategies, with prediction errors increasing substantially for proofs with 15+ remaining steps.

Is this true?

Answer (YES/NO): NO